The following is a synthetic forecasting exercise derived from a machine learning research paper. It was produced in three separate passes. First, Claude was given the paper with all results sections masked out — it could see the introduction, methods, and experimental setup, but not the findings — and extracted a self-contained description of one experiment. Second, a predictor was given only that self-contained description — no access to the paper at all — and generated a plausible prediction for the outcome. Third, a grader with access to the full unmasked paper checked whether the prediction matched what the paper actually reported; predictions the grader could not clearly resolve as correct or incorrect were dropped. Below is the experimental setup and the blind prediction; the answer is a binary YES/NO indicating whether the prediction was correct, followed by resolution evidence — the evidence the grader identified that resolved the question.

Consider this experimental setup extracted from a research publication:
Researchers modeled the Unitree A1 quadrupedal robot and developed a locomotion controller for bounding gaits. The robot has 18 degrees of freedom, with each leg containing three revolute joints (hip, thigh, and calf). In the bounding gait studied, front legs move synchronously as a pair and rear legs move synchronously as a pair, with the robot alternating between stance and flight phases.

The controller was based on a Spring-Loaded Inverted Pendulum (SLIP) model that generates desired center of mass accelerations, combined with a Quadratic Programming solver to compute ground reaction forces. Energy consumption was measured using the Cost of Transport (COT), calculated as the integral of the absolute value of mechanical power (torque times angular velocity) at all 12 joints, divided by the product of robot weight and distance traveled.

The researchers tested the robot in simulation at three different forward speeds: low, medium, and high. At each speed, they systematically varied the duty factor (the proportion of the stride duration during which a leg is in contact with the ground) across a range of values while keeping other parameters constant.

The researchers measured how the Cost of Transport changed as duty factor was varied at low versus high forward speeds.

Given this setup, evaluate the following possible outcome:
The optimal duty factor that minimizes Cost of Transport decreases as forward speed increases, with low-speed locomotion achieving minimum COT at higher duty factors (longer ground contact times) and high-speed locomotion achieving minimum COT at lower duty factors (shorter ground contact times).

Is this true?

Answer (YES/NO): NO